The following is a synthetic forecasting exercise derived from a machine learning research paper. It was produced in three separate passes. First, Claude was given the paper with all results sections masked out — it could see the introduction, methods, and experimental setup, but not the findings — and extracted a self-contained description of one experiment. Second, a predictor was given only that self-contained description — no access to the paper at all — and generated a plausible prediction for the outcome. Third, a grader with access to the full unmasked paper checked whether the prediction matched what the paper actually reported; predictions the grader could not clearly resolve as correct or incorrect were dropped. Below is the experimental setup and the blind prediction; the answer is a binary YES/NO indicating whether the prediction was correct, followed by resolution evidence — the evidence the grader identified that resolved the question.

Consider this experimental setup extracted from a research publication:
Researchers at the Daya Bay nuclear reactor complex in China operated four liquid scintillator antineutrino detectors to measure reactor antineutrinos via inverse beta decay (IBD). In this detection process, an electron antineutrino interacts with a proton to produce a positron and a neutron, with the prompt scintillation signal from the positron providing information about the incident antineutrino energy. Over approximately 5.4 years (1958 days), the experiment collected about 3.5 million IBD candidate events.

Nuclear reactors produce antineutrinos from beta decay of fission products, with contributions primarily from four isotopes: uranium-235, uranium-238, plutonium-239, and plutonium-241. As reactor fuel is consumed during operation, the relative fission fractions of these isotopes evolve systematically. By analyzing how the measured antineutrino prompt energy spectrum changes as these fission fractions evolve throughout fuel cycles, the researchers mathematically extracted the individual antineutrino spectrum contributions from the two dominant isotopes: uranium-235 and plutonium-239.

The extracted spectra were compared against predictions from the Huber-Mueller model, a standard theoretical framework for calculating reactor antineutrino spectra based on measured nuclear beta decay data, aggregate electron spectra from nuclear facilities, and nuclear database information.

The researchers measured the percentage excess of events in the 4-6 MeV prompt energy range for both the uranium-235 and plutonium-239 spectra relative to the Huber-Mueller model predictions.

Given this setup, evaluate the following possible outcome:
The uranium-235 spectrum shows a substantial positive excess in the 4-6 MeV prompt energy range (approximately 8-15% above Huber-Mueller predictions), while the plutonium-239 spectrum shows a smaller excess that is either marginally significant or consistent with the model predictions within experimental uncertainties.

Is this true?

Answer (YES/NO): NO